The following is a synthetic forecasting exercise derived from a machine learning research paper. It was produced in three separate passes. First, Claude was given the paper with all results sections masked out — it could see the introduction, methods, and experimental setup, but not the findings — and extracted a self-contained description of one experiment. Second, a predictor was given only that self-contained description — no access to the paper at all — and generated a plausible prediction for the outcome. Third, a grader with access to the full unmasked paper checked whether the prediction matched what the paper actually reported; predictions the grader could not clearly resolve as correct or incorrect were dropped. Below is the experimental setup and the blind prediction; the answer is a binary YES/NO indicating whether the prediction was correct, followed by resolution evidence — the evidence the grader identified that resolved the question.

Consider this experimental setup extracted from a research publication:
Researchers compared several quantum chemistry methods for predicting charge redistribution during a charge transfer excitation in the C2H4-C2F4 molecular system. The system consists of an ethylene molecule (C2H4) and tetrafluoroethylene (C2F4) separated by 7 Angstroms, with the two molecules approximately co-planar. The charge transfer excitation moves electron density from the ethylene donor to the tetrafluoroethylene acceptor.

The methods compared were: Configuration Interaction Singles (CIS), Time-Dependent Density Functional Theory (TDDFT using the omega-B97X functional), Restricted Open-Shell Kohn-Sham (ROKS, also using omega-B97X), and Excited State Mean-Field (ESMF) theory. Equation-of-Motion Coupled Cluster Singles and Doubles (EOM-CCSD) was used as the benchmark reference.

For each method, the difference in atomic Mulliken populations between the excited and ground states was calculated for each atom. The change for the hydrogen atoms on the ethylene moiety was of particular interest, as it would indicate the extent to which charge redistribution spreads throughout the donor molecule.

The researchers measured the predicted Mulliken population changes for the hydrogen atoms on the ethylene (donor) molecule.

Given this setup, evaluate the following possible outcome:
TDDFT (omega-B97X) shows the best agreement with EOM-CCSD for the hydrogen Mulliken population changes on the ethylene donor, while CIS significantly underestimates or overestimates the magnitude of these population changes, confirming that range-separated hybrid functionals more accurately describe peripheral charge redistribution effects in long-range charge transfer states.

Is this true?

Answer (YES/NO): NO